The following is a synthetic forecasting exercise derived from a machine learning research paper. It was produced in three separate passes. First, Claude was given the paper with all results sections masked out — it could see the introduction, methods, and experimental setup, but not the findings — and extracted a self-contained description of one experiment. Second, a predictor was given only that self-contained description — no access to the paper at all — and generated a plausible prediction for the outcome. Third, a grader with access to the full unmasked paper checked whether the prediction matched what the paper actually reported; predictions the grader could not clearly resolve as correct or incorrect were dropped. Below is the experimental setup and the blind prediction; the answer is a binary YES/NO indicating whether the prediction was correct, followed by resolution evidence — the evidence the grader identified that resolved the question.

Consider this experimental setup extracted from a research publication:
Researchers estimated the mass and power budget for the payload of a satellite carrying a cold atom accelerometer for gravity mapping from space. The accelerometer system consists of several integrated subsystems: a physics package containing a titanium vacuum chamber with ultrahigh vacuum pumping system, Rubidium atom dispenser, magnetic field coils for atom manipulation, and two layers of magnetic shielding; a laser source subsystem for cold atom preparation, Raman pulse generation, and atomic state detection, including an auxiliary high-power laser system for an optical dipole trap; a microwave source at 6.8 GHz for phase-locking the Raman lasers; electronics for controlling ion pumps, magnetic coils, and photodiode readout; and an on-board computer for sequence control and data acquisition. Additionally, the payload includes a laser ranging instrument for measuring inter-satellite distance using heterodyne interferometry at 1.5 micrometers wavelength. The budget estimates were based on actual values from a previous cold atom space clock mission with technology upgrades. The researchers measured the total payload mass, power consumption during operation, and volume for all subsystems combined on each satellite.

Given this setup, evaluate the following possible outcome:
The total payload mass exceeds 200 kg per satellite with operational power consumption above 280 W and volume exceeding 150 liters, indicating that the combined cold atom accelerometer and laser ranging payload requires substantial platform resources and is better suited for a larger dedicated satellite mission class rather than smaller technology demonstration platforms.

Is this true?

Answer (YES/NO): NO